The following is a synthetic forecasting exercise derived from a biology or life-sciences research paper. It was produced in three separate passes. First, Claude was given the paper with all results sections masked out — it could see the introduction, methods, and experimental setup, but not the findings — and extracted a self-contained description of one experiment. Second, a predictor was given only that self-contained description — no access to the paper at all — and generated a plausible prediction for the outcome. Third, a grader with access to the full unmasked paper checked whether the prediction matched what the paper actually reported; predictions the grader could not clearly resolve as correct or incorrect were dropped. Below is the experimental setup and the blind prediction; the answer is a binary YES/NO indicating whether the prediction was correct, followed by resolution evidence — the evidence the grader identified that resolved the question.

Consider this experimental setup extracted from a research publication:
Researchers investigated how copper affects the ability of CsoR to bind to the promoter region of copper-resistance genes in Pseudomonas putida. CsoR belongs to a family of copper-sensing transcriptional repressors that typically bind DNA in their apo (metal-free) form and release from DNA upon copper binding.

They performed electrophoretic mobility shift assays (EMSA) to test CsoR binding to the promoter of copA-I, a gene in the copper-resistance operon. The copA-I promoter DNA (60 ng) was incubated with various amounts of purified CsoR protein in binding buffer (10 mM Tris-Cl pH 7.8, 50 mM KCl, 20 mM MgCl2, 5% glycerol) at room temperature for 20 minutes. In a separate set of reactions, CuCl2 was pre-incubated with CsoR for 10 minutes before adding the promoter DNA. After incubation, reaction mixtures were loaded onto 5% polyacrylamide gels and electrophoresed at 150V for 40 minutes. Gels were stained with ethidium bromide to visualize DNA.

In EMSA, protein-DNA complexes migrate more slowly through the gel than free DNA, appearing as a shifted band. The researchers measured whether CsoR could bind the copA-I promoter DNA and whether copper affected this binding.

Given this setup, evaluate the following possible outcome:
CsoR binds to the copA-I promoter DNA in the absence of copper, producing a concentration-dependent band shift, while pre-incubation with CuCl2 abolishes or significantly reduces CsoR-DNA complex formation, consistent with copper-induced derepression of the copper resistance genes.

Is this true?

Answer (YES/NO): YES